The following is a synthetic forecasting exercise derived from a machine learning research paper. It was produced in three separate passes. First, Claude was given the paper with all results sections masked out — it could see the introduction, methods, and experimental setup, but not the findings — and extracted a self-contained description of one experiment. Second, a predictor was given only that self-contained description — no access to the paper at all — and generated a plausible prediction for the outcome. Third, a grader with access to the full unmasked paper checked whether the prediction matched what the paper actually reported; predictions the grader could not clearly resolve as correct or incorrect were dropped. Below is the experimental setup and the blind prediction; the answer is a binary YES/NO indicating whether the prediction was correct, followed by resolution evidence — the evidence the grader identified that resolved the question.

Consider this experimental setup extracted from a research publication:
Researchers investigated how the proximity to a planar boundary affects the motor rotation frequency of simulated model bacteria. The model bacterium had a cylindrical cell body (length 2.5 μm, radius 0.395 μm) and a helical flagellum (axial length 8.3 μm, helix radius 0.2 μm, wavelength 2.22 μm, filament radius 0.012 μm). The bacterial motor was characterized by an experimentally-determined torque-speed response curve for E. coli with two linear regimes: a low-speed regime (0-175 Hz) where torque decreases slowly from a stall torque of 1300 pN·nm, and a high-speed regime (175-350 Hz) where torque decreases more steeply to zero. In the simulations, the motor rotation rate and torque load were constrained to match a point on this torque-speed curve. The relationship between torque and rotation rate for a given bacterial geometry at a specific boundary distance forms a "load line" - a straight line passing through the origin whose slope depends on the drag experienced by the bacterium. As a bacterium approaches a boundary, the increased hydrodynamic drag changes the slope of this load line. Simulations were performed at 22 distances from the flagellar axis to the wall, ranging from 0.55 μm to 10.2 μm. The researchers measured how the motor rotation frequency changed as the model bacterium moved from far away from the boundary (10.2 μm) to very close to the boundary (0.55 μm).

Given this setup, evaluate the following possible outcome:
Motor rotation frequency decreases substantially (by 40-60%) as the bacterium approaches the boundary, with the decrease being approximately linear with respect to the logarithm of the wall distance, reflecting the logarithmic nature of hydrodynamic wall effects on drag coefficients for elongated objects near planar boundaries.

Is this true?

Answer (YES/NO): NO